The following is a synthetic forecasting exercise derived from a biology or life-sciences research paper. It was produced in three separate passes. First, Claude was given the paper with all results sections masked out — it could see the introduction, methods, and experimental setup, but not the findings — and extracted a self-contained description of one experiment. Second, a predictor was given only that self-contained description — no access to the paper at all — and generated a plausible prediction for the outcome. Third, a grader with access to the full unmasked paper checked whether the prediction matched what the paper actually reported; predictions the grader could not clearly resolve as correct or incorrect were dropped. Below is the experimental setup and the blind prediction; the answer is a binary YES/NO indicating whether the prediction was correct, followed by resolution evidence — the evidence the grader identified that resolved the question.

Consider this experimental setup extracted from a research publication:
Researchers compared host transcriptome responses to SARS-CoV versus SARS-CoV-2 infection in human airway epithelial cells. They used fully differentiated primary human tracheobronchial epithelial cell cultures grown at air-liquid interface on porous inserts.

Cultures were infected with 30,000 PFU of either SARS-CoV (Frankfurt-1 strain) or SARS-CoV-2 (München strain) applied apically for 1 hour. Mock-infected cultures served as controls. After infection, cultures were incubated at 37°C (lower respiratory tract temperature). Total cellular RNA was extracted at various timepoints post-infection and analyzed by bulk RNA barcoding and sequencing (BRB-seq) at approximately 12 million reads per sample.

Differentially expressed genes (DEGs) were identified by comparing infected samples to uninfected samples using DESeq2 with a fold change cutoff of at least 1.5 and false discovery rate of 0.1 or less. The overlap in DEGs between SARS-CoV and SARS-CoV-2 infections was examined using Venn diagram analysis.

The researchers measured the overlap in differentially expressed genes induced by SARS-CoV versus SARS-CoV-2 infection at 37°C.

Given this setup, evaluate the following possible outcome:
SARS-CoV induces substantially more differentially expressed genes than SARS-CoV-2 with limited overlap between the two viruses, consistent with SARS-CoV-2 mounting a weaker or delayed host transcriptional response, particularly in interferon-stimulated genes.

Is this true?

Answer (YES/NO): NO